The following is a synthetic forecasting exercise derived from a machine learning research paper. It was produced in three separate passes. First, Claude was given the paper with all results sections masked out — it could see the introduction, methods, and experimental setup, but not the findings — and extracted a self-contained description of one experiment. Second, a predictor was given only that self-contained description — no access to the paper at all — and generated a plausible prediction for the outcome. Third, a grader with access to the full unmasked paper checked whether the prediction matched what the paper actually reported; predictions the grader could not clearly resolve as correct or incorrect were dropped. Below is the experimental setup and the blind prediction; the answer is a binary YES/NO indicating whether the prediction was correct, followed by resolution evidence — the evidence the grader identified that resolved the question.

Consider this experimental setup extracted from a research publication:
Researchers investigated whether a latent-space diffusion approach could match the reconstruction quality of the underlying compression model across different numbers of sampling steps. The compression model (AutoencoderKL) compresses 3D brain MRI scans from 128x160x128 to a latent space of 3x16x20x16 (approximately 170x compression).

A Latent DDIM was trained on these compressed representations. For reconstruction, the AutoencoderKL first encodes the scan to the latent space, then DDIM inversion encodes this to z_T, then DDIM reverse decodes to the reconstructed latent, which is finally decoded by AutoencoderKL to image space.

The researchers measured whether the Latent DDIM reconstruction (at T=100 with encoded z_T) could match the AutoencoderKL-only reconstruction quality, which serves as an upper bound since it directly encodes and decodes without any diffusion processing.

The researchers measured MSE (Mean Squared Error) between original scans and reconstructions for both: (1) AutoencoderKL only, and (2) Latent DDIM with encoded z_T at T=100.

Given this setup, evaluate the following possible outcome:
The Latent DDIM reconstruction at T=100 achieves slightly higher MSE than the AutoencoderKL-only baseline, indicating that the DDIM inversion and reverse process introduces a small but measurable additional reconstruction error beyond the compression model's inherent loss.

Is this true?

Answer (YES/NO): NO